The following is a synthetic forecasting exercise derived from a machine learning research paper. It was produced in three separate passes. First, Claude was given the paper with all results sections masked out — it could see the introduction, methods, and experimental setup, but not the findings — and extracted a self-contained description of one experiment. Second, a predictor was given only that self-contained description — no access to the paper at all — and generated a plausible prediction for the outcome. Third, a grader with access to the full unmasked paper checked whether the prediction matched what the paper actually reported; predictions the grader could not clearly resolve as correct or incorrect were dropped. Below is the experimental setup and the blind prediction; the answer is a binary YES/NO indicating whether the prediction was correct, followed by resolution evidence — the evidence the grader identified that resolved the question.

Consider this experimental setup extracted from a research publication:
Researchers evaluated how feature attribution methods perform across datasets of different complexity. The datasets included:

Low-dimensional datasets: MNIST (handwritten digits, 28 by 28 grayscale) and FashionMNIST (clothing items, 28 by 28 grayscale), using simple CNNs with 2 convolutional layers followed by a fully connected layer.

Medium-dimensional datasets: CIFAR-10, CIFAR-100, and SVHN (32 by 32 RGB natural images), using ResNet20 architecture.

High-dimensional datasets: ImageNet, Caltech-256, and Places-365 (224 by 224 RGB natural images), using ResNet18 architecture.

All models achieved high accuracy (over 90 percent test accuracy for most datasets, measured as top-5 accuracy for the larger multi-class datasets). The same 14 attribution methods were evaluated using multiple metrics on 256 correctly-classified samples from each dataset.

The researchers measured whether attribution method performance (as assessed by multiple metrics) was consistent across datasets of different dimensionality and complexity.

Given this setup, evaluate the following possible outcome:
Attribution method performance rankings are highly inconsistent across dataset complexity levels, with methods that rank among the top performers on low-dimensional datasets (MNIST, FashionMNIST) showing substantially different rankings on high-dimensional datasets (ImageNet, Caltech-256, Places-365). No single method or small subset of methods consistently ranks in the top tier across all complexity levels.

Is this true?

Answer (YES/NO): YES